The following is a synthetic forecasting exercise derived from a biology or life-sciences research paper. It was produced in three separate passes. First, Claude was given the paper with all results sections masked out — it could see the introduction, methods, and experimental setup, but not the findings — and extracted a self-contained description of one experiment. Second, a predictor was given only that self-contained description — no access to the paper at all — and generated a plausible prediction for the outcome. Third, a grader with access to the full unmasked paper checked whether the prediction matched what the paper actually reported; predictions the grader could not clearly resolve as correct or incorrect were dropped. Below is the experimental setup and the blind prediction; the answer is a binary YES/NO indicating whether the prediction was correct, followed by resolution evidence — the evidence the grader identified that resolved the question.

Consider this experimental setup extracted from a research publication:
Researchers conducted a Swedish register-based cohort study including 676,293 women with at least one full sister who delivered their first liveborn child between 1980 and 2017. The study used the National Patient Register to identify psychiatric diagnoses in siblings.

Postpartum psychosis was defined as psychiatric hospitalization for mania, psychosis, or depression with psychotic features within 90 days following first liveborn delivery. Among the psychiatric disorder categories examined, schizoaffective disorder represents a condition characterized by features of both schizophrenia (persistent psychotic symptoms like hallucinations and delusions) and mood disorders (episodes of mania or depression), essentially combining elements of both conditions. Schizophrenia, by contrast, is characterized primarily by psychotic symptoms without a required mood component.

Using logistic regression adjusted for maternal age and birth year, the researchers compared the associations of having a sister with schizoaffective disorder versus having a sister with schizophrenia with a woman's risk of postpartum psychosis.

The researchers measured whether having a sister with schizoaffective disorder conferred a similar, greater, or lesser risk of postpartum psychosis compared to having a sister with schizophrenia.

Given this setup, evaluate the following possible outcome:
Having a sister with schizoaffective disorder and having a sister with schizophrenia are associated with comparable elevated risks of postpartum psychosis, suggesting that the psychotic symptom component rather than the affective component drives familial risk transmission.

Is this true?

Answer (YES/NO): NO